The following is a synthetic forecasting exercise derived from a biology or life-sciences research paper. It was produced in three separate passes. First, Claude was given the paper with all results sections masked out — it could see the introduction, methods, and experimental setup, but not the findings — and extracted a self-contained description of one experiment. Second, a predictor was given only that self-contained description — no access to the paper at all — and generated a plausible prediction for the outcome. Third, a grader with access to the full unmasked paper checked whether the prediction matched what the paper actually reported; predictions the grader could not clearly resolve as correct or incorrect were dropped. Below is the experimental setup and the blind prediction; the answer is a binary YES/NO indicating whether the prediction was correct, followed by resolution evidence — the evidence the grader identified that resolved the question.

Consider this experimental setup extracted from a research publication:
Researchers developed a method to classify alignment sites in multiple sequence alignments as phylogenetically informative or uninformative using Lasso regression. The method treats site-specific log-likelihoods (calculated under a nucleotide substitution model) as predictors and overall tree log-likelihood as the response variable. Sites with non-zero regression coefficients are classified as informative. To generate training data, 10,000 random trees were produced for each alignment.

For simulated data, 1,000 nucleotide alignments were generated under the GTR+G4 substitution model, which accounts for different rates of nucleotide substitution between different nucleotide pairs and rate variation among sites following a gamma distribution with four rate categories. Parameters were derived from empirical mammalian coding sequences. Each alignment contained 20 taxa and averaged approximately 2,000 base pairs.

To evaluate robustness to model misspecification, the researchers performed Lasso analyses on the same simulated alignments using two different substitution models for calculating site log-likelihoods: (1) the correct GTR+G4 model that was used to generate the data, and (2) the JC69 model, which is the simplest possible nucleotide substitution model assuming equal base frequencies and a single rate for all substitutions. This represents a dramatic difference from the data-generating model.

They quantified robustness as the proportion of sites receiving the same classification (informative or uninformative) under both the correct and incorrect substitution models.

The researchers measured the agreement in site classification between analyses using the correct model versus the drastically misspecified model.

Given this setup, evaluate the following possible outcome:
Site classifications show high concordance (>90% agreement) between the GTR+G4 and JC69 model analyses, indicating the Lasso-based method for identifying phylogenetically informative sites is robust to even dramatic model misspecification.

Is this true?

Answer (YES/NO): NO